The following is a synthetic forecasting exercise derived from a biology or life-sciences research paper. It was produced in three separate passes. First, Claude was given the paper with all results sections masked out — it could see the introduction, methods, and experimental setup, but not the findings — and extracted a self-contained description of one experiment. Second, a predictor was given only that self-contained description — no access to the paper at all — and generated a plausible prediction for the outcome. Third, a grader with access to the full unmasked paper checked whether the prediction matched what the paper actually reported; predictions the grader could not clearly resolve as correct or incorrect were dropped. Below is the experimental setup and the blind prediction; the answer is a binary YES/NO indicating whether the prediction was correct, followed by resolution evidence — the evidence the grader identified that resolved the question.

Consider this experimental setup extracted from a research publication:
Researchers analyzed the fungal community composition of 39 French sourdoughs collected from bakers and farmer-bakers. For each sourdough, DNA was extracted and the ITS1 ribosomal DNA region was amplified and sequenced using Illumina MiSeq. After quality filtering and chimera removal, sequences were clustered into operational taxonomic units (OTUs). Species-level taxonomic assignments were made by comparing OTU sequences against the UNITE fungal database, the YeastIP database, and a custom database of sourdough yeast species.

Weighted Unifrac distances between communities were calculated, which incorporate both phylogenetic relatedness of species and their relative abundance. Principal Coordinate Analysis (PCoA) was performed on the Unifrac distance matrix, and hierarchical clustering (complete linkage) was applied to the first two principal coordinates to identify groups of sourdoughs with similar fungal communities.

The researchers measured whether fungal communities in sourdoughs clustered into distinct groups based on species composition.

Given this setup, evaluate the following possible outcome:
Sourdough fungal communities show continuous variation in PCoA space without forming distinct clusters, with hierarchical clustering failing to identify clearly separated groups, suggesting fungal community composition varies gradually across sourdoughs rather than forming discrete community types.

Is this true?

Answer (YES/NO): NO